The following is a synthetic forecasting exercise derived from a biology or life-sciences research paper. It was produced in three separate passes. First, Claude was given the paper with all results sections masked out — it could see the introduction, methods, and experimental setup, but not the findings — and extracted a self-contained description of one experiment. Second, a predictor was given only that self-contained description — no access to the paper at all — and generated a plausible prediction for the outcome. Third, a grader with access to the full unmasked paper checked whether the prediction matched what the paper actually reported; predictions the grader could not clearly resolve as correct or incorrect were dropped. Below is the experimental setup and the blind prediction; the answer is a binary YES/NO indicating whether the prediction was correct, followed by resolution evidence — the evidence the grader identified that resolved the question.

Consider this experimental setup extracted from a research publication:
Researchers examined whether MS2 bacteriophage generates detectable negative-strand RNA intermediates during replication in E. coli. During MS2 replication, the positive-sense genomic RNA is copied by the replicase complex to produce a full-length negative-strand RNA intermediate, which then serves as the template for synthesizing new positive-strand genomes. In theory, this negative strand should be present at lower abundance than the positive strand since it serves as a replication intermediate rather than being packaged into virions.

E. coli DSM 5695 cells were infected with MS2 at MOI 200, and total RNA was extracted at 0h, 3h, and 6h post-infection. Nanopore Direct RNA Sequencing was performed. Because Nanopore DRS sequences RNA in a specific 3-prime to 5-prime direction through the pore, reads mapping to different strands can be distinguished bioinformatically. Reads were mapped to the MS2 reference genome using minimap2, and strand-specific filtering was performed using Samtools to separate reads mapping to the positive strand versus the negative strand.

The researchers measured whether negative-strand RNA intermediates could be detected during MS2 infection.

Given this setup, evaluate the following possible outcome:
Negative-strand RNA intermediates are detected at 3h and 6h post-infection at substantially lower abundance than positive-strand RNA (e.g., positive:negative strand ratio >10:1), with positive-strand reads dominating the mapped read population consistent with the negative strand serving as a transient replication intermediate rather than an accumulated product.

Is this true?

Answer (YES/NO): YES